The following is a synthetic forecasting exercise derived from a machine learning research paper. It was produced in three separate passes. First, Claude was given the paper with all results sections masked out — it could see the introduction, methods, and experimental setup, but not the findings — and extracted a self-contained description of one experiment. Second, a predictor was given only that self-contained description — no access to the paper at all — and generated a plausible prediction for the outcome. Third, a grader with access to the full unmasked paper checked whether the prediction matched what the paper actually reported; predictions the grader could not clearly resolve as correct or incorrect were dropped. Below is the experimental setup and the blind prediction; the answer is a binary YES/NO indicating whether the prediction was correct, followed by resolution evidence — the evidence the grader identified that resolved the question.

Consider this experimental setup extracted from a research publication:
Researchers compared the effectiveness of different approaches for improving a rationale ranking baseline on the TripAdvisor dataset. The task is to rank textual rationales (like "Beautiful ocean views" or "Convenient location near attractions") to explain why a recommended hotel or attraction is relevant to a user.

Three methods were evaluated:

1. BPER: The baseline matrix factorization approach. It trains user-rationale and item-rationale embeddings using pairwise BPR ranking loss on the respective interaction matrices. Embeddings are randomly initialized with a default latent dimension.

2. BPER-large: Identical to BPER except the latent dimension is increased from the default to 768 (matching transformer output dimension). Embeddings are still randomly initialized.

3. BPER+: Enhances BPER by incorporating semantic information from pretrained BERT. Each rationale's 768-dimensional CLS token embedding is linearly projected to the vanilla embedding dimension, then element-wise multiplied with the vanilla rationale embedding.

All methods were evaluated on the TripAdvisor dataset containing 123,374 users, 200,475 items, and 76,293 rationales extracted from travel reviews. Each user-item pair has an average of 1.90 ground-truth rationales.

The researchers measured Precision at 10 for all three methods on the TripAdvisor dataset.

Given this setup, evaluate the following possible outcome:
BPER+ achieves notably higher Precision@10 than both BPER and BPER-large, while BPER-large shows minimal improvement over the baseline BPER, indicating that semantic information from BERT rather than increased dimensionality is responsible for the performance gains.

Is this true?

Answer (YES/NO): YES